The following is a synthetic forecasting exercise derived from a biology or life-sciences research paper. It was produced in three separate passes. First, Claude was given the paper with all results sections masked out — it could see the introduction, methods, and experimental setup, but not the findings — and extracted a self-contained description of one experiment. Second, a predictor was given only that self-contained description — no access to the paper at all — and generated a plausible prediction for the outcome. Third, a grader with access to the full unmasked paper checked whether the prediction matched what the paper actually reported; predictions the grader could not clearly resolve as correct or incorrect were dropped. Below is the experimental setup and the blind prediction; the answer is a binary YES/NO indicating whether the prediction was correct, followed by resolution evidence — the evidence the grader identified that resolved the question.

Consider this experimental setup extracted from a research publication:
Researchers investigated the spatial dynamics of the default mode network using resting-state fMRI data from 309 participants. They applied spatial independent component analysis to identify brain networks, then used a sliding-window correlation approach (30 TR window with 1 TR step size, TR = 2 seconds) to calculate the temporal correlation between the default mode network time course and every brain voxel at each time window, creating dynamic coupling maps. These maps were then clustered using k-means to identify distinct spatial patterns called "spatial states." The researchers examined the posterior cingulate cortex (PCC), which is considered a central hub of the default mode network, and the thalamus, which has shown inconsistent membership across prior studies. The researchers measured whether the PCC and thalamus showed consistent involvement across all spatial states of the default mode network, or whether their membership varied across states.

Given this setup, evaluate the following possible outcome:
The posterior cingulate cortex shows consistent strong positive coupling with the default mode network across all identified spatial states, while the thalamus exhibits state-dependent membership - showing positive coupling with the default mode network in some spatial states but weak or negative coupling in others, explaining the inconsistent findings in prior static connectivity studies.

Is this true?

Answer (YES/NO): YES